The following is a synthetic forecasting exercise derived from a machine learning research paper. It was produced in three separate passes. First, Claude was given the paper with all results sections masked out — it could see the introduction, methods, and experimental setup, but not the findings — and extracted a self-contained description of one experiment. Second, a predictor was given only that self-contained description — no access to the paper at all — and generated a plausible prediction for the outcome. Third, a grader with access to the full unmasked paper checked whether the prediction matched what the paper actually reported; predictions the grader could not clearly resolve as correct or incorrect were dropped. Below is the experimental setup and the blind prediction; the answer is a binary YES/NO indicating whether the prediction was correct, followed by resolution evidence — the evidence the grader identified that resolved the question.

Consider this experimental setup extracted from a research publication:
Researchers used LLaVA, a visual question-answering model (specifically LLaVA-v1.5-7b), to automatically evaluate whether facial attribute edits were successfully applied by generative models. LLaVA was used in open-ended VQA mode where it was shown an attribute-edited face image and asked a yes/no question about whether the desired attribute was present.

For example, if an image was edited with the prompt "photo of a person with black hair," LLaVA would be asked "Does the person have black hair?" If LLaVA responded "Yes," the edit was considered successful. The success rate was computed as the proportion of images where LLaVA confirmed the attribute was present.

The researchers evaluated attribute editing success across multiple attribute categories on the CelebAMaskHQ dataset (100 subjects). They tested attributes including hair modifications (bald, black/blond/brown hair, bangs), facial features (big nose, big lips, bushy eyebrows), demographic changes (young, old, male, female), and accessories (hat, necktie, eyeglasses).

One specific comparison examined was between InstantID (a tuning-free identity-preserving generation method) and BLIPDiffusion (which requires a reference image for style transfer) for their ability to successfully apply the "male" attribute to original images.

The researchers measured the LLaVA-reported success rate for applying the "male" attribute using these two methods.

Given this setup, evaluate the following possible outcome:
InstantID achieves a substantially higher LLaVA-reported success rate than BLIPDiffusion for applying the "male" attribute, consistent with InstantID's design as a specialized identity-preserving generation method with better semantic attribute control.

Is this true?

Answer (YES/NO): NO